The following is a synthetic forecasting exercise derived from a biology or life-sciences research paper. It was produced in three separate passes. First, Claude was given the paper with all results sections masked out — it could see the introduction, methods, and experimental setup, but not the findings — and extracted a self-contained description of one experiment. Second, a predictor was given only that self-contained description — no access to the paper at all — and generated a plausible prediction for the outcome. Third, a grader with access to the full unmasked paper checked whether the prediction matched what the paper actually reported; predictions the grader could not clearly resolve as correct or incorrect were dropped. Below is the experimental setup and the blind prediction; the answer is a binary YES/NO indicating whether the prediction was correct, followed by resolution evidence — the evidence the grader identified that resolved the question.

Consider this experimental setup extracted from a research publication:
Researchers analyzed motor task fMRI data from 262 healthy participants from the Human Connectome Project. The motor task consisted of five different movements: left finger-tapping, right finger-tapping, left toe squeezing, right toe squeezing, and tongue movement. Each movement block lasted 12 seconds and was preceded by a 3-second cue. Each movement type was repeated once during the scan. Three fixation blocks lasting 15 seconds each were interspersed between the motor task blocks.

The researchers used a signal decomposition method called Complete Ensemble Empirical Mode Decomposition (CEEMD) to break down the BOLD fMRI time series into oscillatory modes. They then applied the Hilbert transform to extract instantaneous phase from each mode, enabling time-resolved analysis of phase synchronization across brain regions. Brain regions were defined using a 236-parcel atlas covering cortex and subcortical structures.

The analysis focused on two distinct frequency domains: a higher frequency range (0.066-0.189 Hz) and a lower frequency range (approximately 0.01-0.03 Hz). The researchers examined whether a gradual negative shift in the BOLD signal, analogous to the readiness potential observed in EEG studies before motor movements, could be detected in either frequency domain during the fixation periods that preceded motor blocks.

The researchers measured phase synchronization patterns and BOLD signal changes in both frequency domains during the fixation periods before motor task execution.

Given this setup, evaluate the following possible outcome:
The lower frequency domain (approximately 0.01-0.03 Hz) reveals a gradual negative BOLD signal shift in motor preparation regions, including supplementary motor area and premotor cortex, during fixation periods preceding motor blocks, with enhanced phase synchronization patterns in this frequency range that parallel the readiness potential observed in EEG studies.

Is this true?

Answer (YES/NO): YES